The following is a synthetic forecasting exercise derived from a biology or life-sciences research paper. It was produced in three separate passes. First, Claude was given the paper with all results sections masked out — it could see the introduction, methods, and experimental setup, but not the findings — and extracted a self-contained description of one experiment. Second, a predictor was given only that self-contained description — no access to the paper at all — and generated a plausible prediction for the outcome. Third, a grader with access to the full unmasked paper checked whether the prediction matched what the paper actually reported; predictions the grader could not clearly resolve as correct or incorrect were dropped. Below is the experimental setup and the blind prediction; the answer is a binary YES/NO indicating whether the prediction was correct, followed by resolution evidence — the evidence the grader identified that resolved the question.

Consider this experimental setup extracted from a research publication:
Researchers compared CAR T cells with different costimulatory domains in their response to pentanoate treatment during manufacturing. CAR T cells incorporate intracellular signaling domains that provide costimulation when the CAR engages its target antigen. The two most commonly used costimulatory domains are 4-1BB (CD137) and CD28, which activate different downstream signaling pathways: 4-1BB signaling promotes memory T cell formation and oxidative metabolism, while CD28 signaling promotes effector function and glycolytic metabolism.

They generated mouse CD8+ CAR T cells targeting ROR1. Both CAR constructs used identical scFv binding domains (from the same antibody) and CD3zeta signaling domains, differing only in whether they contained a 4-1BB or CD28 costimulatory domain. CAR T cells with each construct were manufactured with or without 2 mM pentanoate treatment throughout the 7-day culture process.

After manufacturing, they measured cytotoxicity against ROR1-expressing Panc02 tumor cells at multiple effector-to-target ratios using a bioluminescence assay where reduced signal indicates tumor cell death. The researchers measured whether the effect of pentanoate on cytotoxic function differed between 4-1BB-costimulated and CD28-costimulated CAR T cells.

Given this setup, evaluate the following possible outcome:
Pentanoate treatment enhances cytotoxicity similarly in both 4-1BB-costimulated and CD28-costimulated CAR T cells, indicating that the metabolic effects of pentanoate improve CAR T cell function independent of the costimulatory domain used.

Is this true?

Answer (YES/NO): YES